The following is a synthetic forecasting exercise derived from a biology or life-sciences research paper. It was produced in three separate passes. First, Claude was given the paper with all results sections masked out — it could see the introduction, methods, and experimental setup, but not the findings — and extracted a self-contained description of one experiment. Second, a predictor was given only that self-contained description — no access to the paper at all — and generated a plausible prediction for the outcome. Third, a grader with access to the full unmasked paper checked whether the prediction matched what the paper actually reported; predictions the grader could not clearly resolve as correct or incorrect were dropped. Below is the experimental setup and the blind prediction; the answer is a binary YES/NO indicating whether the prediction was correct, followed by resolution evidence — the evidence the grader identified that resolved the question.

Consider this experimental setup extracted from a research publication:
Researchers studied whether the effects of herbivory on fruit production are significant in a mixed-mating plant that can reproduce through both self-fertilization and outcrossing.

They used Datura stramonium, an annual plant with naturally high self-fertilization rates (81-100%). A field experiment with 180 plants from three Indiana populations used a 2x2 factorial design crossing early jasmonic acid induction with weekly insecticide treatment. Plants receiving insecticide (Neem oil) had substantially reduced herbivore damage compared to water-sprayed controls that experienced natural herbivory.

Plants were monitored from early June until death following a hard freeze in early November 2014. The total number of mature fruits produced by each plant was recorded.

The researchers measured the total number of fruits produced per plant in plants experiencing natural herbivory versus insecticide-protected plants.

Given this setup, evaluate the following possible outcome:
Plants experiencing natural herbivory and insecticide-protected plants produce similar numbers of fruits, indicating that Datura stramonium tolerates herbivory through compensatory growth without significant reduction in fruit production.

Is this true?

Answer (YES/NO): NO